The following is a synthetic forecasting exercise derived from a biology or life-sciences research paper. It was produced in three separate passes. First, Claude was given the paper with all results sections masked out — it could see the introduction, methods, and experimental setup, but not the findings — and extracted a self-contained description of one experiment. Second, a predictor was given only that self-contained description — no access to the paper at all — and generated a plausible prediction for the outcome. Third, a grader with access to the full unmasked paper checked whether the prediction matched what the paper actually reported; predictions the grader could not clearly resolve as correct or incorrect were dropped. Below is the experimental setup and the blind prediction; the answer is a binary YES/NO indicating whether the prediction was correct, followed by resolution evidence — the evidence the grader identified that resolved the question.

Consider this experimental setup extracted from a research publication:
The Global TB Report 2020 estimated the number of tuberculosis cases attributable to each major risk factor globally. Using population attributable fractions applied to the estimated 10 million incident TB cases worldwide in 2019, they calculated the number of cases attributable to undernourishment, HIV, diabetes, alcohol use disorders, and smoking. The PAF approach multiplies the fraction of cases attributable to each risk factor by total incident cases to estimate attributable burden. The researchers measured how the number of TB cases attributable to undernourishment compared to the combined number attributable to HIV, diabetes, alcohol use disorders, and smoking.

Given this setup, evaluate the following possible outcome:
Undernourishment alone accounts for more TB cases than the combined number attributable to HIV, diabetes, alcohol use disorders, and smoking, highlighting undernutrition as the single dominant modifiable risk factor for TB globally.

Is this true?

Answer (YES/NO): NO